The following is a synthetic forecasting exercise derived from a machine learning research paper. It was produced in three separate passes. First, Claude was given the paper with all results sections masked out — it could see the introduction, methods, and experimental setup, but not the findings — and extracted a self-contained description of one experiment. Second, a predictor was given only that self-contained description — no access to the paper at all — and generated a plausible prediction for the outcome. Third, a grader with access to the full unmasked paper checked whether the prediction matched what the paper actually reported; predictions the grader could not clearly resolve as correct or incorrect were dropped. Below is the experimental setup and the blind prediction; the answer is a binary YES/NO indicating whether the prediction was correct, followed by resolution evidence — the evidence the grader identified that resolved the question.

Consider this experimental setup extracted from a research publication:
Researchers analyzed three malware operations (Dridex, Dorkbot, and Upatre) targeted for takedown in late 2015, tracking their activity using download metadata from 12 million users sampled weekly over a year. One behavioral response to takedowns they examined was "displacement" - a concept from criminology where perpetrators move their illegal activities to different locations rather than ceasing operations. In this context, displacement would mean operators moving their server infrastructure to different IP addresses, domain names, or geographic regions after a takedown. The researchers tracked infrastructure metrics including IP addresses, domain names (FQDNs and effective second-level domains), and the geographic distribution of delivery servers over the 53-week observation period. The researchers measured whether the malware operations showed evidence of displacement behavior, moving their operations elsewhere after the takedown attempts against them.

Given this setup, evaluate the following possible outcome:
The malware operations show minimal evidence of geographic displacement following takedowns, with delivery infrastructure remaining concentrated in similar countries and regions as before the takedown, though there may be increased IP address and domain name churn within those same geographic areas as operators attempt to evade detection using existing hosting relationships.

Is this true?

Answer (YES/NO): NO